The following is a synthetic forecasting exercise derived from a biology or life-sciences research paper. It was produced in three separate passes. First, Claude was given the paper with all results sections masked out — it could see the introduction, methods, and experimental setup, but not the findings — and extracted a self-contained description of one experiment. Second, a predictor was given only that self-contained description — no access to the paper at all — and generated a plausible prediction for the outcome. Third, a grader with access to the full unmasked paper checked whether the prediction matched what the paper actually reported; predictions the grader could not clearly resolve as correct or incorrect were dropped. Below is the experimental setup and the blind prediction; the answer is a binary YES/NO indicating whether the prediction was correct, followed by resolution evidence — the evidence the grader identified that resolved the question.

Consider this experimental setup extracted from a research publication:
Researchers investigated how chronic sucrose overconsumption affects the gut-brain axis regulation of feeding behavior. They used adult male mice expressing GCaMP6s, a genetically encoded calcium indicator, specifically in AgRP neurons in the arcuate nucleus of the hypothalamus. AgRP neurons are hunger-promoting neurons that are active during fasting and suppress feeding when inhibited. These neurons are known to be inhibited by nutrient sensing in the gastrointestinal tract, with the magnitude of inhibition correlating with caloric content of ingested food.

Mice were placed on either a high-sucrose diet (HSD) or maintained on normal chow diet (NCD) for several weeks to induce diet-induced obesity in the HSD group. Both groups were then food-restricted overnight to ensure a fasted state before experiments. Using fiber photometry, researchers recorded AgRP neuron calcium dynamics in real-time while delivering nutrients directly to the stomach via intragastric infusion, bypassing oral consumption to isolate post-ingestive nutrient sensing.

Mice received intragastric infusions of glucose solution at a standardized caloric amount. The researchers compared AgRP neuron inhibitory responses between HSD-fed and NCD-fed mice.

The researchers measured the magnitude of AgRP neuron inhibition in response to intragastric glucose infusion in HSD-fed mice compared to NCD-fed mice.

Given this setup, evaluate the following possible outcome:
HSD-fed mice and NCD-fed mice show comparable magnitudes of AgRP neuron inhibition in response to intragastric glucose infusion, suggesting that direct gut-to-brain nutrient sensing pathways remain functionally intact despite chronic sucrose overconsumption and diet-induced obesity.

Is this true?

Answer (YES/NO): NO